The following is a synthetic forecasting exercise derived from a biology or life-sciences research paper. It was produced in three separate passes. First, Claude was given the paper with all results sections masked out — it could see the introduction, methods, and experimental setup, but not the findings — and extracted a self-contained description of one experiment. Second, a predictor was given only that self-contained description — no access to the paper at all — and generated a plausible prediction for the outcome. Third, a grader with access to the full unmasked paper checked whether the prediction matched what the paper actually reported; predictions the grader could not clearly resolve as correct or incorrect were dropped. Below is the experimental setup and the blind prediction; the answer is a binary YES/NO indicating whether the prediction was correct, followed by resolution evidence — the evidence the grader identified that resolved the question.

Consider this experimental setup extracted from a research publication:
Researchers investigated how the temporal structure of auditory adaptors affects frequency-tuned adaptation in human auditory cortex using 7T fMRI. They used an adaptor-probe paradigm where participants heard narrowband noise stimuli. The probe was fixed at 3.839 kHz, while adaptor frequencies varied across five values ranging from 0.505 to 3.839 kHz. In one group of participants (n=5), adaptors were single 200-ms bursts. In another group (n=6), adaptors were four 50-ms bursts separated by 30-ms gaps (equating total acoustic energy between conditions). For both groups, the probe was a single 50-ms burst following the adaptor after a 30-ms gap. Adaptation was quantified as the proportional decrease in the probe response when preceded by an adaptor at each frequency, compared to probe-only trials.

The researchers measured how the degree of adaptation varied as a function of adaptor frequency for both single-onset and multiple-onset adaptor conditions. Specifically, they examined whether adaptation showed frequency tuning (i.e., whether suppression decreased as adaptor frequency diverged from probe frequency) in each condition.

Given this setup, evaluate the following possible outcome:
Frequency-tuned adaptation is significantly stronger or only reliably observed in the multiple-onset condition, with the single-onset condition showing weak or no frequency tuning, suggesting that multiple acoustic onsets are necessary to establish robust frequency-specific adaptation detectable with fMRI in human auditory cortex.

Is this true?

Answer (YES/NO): YES